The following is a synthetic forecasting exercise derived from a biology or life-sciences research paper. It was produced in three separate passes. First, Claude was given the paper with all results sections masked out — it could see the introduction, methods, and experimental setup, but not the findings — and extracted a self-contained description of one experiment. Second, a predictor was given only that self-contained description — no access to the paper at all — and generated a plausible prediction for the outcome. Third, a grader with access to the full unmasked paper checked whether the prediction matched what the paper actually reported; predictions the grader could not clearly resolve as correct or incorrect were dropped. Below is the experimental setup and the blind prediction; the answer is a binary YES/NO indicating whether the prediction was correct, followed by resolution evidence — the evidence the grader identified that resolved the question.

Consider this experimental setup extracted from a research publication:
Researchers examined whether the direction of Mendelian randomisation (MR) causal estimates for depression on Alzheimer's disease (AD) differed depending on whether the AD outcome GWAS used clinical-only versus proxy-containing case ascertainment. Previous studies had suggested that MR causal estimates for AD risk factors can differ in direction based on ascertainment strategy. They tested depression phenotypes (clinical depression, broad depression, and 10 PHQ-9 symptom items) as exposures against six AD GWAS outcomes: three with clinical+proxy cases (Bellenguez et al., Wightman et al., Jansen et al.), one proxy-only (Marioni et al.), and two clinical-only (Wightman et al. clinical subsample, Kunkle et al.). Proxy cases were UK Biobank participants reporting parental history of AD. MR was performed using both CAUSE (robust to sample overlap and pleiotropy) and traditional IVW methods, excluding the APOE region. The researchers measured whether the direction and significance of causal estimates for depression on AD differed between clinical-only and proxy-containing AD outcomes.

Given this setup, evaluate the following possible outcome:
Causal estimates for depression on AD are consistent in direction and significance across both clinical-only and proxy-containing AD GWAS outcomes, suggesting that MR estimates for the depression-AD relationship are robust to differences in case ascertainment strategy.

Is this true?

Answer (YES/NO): NO